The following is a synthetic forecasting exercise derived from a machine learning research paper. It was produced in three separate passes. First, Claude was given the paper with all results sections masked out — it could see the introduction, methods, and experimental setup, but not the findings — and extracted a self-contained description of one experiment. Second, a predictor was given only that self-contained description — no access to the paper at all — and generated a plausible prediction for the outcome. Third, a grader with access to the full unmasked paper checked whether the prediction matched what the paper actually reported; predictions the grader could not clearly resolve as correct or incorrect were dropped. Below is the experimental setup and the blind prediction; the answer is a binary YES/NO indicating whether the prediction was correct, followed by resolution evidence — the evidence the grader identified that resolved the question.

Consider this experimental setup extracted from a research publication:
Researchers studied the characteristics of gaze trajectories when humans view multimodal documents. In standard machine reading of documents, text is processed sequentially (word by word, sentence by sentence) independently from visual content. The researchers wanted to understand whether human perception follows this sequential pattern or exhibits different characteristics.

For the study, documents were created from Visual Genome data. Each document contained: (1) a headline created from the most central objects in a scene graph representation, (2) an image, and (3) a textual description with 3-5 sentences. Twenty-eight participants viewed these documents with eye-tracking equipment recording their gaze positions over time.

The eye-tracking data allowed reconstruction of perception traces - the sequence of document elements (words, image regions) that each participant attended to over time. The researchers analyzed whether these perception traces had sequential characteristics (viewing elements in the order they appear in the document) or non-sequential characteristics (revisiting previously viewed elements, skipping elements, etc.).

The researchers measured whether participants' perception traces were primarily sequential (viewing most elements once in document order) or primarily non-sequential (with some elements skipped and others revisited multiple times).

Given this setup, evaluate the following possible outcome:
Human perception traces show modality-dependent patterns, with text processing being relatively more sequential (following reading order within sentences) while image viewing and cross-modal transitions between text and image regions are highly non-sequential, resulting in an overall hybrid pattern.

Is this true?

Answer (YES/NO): NO